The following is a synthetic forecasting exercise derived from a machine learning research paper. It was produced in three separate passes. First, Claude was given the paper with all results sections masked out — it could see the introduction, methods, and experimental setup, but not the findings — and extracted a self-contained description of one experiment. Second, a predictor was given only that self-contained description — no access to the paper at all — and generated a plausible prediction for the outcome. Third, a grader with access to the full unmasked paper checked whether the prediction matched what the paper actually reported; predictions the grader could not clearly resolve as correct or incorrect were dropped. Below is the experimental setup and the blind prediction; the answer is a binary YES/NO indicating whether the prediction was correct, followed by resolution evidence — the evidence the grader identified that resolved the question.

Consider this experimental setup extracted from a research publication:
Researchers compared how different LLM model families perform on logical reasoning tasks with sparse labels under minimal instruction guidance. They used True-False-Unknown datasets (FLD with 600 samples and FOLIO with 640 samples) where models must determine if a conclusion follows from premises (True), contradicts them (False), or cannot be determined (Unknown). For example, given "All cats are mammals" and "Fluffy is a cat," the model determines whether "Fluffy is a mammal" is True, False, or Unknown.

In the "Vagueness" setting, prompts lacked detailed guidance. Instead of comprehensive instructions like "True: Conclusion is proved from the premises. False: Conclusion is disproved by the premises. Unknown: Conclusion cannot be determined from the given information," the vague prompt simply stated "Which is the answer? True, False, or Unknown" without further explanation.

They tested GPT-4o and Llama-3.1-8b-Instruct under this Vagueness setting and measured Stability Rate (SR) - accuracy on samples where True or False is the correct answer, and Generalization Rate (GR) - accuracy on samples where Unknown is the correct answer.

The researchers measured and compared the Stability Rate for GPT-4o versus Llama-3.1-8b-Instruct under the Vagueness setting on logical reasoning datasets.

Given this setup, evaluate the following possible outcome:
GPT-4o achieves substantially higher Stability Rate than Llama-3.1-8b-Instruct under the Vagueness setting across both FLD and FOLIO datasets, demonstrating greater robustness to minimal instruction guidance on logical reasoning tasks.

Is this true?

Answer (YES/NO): YES